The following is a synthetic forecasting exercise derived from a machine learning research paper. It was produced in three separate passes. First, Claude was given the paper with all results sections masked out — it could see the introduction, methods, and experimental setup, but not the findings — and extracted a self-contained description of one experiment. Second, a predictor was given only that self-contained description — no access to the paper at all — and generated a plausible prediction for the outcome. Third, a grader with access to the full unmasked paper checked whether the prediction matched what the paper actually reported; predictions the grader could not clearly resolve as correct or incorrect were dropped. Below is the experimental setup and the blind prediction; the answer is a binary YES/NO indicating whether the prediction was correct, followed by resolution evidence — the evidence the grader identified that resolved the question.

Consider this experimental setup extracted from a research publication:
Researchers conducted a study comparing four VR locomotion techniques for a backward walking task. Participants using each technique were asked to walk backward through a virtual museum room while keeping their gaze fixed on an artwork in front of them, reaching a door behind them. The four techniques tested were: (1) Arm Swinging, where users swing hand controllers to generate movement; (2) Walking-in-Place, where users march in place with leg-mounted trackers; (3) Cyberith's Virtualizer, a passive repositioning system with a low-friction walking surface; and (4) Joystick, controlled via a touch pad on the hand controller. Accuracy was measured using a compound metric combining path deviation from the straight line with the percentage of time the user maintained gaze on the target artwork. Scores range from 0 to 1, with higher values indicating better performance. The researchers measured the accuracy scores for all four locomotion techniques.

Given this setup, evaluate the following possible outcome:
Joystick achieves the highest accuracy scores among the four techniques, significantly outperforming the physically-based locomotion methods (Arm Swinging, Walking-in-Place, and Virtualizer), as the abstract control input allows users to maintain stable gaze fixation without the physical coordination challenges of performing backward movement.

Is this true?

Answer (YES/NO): NO